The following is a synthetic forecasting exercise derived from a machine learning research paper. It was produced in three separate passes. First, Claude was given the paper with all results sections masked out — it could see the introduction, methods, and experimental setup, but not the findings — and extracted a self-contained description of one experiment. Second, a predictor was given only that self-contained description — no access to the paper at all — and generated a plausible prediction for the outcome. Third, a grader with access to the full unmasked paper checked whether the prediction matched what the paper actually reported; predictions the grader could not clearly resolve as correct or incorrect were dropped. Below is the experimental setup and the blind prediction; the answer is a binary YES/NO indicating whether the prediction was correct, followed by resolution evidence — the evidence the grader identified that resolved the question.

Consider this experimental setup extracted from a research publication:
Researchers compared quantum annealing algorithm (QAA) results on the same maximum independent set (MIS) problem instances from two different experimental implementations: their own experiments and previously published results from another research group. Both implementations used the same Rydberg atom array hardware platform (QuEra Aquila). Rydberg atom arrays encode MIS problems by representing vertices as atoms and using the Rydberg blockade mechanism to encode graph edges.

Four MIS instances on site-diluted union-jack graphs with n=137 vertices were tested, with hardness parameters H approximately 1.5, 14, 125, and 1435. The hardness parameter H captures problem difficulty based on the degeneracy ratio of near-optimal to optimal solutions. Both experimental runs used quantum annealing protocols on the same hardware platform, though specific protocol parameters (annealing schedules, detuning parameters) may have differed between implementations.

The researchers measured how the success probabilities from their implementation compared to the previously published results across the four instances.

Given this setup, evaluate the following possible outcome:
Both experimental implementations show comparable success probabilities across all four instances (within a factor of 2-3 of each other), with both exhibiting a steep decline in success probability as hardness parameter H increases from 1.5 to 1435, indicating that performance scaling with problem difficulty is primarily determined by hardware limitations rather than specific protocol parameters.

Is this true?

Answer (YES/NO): YES